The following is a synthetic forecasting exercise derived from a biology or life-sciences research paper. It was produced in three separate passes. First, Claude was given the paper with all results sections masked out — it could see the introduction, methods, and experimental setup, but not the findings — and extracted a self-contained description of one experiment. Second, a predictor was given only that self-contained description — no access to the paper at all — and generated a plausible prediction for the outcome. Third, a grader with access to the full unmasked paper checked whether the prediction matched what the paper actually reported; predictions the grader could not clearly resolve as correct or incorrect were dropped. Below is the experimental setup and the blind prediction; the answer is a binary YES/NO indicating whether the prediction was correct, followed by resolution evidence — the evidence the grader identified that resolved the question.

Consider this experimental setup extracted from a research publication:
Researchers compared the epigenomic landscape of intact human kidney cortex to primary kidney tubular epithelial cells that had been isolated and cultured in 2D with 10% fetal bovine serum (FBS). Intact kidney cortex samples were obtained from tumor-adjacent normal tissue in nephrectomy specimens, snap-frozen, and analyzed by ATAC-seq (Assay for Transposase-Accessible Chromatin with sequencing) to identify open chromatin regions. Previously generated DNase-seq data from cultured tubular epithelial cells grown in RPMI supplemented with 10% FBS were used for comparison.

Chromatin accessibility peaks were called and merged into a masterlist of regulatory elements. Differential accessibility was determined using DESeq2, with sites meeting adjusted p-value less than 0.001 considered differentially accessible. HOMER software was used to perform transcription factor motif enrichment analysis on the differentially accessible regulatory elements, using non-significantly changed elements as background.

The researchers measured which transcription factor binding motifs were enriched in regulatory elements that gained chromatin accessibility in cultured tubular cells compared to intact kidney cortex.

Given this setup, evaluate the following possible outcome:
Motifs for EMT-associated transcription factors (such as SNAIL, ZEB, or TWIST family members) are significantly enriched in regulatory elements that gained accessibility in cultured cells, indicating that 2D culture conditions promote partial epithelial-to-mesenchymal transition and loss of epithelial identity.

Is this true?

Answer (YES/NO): NO